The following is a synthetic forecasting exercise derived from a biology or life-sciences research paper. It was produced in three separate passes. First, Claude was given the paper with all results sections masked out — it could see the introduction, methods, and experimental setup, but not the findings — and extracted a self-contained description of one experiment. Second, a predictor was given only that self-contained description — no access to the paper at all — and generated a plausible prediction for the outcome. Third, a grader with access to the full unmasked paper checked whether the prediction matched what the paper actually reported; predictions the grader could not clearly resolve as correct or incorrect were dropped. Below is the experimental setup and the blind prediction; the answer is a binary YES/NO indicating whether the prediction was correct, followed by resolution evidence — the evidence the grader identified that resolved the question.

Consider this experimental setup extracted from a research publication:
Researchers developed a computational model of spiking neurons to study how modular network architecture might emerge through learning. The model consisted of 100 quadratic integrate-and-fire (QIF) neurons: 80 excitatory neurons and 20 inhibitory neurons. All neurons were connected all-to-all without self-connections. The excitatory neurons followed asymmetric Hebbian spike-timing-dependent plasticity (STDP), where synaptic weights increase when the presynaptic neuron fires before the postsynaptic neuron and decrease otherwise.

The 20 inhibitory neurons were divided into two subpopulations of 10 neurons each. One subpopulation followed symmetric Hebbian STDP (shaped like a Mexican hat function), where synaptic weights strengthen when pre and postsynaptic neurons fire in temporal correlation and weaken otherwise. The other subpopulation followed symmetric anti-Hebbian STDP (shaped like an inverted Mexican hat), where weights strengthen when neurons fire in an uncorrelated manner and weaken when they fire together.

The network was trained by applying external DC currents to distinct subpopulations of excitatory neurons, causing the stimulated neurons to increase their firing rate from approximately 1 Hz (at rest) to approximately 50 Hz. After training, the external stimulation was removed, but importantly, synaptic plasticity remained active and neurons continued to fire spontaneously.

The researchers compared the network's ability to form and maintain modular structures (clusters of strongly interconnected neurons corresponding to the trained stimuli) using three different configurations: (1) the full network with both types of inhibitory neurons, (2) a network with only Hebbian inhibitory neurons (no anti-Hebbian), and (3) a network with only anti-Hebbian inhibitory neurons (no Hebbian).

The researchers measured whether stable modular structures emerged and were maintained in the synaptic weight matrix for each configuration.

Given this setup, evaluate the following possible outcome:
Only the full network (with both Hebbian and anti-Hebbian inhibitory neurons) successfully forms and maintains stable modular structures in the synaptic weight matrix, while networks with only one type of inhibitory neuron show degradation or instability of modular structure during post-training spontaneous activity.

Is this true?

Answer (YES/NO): NO